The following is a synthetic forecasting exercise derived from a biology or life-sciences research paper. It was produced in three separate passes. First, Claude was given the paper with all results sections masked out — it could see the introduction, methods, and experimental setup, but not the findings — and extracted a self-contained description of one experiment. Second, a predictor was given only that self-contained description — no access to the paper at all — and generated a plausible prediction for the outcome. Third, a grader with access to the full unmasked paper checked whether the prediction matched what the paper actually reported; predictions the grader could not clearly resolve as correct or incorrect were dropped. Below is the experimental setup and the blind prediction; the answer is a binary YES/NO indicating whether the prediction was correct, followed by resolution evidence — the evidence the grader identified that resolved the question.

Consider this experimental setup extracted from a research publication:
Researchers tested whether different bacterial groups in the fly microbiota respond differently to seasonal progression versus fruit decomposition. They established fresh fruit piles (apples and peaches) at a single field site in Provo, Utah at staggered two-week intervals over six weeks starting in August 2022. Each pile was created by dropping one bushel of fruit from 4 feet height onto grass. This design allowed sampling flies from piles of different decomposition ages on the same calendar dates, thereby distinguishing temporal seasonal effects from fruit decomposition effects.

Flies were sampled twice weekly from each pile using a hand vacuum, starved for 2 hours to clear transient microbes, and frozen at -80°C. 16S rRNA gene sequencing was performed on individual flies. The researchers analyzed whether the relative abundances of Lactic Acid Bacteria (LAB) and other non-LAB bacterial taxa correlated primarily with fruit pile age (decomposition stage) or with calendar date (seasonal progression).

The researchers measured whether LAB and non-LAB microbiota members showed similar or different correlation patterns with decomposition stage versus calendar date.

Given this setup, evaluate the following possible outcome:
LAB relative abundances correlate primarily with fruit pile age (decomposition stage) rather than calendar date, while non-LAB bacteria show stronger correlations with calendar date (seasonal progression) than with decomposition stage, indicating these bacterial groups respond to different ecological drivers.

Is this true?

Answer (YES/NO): YES